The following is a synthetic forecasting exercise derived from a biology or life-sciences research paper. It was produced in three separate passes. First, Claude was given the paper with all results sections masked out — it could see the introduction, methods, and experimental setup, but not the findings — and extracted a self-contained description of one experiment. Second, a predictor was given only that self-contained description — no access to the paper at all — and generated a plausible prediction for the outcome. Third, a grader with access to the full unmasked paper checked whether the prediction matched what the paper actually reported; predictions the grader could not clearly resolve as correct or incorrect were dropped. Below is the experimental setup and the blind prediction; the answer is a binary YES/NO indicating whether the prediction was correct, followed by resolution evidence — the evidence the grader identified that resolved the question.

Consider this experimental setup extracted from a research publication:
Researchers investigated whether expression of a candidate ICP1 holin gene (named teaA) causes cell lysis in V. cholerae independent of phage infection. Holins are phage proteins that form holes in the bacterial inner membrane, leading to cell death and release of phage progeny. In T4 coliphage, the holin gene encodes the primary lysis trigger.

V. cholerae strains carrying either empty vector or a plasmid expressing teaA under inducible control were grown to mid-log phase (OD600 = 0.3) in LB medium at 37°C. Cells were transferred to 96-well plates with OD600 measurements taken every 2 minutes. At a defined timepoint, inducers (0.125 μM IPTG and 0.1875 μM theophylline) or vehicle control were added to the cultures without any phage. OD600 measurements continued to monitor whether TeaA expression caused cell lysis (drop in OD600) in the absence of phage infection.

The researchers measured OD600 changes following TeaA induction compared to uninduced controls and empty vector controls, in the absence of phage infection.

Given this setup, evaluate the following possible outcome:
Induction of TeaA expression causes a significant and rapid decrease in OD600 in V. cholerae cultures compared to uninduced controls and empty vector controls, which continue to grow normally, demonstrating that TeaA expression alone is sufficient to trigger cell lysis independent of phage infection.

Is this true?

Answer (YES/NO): NO